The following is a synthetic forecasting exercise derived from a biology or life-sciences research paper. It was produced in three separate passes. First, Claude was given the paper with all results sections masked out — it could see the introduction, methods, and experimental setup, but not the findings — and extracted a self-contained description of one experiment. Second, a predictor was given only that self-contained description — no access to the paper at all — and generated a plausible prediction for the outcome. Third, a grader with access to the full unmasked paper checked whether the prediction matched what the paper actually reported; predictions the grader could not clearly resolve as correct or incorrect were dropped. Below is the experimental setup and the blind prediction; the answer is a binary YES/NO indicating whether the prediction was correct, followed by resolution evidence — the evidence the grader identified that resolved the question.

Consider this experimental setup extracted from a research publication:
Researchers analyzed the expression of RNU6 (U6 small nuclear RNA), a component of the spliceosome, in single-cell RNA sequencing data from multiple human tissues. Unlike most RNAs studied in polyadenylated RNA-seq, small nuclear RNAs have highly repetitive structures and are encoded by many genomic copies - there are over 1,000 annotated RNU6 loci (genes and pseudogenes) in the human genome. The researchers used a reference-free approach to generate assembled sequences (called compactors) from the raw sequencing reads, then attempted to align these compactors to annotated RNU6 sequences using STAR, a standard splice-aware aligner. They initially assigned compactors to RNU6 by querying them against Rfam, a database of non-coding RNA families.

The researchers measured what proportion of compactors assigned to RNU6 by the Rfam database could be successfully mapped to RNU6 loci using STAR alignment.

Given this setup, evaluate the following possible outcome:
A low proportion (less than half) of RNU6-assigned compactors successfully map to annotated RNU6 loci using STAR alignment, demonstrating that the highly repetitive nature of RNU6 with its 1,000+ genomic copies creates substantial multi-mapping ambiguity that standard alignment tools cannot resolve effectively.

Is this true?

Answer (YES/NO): YES